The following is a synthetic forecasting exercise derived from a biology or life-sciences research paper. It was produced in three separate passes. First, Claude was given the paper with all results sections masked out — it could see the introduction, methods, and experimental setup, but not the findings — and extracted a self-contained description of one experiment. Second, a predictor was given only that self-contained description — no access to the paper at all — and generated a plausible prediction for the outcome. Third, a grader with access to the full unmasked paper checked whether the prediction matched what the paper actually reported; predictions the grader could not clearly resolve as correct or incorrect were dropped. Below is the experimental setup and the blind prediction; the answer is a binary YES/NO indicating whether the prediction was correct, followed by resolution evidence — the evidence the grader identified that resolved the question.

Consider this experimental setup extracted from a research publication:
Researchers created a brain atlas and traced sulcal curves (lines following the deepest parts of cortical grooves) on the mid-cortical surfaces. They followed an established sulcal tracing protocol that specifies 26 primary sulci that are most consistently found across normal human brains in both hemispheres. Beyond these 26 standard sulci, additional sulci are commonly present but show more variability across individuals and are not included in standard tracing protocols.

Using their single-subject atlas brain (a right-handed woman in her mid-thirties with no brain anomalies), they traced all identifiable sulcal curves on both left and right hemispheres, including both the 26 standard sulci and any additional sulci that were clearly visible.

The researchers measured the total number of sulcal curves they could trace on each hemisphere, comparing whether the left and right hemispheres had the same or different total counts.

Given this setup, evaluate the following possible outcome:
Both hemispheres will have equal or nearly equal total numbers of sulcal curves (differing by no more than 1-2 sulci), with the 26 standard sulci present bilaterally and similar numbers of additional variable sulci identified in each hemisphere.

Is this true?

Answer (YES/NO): YES